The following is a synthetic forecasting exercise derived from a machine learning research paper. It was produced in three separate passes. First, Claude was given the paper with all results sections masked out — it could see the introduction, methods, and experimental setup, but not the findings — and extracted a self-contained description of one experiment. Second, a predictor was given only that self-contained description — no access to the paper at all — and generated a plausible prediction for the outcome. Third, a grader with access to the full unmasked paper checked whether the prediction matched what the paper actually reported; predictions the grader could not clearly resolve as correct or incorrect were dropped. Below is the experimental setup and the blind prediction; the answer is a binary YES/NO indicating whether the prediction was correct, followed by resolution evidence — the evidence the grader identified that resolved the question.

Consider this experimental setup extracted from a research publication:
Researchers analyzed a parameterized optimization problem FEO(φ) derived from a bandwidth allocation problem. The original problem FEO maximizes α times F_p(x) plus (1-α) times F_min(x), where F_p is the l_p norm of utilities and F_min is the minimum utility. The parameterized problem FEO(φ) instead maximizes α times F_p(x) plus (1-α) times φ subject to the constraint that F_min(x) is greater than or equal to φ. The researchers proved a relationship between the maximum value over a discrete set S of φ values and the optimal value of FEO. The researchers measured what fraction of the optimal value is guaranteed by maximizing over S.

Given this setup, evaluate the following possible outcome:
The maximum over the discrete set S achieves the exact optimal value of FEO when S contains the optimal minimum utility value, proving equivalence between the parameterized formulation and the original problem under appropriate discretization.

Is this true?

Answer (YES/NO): NO